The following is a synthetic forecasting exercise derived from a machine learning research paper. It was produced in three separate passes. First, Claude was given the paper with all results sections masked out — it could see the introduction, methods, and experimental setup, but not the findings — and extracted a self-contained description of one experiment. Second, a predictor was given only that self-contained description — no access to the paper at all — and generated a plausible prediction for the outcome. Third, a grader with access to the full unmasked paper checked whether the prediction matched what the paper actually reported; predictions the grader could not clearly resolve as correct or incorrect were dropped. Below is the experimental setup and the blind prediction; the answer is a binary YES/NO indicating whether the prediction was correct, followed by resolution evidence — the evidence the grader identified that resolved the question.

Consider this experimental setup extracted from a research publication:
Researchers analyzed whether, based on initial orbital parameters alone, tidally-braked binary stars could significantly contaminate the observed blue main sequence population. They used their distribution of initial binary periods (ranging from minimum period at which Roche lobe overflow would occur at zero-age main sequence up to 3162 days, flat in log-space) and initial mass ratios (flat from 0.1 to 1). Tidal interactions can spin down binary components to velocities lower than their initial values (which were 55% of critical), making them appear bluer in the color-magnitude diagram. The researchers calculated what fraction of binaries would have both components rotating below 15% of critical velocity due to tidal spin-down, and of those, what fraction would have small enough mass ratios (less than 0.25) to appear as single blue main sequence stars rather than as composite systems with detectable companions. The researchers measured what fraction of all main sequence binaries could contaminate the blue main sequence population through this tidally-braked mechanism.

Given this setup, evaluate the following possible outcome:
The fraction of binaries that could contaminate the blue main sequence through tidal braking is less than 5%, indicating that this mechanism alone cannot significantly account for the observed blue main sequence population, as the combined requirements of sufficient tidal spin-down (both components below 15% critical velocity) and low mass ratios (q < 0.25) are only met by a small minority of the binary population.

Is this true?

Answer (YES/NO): YES